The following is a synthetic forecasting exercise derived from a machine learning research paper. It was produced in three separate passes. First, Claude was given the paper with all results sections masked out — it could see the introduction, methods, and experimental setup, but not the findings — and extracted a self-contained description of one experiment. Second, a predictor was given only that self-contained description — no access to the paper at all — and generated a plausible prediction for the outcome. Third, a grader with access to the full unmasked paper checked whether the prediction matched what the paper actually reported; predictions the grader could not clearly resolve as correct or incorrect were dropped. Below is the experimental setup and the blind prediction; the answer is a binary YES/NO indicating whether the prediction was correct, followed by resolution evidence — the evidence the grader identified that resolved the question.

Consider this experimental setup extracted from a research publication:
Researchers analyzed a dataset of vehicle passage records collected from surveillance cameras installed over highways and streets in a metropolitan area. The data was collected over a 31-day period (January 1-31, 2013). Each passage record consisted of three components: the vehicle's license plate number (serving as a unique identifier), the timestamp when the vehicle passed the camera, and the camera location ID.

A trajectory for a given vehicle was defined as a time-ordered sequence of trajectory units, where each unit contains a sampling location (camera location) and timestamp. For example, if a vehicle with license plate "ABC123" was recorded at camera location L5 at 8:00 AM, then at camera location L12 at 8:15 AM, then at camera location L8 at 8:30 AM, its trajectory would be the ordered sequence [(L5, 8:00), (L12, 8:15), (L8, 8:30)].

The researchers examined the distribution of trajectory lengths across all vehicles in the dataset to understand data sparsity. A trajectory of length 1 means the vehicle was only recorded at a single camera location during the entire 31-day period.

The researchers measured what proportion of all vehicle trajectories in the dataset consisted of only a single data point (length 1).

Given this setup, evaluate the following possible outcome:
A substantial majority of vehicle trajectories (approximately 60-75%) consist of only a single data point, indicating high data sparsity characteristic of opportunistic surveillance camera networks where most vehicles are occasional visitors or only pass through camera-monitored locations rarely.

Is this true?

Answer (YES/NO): YES